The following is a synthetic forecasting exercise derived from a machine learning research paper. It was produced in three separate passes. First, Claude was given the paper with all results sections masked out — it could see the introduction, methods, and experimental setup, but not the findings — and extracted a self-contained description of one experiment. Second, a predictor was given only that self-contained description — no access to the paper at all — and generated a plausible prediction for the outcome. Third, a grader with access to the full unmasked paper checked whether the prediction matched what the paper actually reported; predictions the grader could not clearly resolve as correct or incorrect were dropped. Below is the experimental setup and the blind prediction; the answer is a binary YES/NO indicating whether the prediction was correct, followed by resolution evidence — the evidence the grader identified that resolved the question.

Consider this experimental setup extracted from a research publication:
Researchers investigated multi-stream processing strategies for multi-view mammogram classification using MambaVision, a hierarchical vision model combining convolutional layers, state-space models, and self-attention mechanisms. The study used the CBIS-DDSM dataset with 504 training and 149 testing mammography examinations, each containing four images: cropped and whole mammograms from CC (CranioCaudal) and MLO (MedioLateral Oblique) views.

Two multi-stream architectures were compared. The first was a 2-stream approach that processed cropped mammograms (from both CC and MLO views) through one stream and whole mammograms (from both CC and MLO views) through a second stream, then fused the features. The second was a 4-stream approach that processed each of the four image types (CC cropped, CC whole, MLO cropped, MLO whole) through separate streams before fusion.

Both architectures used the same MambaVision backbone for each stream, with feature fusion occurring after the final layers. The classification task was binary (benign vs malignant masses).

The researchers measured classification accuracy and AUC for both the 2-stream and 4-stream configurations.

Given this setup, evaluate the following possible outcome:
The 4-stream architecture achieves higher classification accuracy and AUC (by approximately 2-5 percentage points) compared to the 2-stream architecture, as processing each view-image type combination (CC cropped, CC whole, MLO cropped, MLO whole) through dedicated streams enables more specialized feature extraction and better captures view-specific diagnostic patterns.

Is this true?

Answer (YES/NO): NO